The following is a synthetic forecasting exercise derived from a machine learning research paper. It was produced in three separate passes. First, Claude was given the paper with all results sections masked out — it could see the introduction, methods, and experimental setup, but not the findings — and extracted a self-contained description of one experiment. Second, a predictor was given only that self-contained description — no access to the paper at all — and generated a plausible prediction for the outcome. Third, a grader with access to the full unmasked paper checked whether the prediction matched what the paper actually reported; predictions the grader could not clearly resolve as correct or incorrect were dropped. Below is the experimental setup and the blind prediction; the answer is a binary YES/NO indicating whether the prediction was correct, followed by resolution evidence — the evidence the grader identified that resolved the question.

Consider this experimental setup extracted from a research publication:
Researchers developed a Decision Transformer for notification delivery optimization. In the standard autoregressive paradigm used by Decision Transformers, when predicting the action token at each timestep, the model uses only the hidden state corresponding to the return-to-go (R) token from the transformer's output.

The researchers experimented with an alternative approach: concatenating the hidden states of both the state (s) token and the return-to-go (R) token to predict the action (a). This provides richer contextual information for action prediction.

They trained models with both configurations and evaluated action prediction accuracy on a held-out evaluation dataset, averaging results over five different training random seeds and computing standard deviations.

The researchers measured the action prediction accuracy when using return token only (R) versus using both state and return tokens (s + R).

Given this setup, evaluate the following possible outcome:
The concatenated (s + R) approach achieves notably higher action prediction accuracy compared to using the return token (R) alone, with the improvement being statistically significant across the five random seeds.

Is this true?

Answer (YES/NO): YES